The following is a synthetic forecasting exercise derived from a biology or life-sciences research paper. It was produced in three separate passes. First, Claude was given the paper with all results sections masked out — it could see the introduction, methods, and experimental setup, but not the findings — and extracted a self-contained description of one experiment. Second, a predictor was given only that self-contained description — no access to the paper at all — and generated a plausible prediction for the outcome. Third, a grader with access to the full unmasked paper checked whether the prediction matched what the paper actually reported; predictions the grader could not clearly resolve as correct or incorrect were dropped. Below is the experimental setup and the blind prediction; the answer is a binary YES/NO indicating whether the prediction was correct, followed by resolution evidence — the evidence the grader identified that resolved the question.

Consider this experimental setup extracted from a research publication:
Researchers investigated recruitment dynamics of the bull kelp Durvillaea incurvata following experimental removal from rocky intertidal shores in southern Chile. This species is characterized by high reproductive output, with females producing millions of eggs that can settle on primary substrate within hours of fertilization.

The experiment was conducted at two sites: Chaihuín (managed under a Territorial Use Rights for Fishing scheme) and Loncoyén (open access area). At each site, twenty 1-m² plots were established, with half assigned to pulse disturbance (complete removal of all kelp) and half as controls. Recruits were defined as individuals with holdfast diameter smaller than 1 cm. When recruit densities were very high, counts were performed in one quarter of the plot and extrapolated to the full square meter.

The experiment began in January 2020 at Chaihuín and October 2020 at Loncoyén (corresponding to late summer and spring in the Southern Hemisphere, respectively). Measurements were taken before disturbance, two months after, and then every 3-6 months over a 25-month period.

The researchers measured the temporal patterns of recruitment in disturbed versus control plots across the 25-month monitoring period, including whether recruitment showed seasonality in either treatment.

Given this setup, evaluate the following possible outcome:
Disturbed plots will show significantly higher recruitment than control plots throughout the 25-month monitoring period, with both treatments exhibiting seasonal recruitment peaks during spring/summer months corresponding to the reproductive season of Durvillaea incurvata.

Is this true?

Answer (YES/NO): NO